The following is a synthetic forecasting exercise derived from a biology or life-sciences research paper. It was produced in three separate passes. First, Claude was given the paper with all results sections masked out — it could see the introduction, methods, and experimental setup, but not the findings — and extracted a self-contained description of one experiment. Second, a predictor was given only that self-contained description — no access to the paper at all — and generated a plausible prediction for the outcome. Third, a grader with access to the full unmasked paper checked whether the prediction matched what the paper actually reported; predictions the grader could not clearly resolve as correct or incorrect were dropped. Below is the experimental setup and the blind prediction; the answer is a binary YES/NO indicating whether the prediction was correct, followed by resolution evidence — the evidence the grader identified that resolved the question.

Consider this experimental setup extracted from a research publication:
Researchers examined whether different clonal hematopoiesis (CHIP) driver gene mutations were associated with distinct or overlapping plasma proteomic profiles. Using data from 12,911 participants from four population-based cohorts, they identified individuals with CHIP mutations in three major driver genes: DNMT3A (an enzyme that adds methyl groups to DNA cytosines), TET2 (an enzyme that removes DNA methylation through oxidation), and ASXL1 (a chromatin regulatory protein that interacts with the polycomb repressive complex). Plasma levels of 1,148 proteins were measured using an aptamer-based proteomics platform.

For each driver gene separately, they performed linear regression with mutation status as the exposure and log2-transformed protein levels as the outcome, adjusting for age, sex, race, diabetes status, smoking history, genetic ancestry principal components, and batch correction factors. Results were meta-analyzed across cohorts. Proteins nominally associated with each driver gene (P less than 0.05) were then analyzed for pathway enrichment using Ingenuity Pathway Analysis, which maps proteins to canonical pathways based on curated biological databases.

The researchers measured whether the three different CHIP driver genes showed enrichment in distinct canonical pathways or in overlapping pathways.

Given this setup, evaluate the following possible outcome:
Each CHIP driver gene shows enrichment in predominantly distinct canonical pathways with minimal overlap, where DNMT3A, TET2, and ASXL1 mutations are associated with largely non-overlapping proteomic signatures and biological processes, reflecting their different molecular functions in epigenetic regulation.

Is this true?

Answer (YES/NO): NO